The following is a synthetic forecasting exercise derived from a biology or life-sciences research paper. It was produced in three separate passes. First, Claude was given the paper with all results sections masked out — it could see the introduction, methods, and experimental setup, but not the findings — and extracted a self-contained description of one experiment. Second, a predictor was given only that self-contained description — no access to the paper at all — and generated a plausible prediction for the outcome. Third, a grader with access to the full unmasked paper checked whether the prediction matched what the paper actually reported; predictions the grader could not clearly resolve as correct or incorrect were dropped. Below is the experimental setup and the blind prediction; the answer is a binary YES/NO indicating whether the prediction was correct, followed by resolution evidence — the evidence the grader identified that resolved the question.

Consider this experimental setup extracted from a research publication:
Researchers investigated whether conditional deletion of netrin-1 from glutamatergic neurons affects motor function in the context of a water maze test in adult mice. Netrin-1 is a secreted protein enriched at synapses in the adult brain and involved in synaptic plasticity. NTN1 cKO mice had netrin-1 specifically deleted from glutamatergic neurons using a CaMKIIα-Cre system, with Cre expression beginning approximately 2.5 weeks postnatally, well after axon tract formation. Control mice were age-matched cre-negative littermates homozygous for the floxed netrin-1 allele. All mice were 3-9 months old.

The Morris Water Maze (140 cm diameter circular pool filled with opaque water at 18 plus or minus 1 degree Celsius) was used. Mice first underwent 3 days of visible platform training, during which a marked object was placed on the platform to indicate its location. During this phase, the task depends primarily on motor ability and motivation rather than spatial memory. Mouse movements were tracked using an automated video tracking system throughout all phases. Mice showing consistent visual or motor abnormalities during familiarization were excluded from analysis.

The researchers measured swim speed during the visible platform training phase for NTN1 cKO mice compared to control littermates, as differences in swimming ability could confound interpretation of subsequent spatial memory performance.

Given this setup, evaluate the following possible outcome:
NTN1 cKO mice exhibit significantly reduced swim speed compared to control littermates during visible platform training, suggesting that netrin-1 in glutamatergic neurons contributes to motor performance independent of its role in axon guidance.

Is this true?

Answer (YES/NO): NO